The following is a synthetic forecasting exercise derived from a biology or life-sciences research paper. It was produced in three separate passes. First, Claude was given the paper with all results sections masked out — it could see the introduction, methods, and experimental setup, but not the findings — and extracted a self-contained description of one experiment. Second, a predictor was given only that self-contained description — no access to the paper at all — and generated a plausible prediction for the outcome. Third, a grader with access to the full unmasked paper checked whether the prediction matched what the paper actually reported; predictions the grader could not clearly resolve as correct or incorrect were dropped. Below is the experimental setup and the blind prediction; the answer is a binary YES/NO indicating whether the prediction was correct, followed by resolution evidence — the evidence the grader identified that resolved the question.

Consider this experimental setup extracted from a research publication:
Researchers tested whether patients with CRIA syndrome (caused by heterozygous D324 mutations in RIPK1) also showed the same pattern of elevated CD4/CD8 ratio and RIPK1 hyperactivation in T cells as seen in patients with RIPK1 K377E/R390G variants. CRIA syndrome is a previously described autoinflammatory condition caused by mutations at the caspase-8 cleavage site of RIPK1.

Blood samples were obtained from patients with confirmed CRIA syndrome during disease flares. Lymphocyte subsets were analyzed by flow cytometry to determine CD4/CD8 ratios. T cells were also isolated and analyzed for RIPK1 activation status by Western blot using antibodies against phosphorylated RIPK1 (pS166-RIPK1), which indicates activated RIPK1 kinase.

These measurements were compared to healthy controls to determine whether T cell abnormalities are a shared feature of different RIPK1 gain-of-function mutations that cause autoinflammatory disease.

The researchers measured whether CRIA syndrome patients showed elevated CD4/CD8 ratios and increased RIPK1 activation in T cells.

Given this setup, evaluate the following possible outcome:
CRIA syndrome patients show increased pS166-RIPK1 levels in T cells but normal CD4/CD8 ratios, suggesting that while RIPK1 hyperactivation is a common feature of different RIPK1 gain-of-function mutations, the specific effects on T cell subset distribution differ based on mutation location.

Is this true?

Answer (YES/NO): NO